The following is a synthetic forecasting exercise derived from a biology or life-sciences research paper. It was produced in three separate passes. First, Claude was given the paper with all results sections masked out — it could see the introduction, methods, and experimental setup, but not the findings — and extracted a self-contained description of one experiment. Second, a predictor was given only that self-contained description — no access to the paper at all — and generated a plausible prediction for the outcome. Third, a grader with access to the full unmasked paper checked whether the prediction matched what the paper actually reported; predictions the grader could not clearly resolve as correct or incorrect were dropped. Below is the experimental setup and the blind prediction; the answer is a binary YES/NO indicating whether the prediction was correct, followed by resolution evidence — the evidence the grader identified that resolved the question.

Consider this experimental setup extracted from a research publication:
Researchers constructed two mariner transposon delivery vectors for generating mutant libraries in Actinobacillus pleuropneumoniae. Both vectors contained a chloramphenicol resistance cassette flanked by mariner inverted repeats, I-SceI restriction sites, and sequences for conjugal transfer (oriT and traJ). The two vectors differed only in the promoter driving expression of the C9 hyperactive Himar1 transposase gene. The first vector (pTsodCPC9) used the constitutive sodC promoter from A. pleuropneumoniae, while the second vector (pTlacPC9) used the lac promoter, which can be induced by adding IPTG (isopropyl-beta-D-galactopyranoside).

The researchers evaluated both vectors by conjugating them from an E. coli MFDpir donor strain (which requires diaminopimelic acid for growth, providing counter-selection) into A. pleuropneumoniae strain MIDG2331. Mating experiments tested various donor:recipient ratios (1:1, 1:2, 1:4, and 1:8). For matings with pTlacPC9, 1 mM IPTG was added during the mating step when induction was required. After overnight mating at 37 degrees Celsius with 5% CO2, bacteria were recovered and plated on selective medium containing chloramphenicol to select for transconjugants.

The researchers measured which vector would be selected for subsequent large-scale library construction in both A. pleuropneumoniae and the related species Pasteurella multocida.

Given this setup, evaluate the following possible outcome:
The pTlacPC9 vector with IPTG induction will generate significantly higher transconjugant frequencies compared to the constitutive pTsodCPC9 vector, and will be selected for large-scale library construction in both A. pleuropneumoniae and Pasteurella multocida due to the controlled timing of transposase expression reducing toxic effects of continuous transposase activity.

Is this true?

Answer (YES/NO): NO